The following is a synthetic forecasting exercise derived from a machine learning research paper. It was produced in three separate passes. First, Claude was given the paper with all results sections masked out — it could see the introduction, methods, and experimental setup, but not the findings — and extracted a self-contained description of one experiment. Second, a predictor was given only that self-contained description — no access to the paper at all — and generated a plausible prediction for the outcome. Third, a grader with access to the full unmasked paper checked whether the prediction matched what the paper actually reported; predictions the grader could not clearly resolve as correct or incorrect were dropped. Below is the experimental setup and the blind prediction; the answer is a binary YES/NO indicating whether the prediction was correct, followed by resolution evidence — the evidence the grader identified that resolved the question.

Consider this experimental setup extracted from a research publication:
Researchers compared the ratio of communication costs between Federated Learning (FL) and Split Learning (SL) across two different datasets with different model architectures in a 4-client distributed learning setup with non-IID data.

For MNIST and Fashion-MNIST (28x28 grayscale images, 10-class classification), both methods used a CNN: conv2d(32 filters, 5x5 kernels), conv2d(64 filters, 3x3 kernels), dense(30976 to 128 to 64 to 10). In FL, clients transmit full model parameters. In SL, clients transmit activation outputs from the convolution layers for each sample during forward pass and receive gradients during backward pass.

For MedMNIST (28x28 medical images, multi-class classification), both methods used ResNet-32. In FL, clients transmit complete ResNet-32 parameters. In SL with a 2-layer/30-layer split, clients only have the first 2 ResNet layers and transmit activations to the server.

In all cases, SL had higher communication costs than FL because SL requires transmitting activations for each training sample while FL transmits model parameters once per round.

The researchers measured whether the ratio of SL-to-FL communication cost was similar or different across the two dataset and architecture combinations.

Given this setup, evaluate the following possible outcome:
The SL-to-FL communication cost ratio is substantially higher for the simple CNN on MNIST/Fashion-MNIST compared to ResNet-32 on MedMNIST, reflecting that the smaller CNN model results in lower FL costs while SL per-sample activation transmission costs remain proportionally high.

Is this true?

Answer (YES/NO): NO